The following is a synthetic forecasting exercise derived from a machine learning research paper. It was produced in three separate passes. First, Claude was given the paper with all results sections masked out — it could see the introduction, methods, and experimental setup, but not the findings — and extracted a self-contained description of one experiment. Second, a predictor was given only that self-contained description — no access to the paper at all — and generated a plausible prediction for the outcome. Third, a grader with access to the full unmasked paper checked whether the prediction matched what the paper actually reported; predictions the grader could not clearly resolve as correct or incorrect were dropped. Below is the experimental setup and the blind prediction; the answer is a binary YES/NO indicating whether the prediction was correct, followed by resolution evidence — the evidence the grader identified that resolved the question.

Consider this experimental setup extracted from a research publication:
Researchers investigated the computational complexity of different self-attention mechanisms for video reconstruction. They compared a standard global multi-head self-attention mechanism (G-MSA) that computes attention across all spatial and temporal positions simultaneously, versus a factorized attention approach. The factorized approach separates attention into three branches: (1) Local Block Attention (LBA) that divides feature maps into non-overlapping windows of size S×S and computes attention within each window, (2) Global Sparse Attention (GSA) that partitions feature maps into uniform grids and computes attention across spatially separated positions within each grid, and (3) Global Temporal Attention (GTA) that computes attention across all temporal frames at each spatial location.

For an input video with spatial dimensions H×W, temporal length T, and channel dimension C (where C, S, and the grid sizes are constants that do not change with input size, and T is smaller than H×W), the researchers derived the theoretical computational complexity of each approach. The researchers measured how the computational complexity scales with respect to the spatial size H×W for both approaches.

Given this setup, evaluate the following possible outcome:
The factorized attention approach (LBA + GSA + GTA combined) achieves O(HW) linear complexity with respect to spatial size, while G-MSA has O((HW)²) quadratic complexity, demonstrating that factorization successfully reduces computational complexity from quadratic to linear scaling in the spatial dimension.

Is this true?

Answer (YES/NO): YES